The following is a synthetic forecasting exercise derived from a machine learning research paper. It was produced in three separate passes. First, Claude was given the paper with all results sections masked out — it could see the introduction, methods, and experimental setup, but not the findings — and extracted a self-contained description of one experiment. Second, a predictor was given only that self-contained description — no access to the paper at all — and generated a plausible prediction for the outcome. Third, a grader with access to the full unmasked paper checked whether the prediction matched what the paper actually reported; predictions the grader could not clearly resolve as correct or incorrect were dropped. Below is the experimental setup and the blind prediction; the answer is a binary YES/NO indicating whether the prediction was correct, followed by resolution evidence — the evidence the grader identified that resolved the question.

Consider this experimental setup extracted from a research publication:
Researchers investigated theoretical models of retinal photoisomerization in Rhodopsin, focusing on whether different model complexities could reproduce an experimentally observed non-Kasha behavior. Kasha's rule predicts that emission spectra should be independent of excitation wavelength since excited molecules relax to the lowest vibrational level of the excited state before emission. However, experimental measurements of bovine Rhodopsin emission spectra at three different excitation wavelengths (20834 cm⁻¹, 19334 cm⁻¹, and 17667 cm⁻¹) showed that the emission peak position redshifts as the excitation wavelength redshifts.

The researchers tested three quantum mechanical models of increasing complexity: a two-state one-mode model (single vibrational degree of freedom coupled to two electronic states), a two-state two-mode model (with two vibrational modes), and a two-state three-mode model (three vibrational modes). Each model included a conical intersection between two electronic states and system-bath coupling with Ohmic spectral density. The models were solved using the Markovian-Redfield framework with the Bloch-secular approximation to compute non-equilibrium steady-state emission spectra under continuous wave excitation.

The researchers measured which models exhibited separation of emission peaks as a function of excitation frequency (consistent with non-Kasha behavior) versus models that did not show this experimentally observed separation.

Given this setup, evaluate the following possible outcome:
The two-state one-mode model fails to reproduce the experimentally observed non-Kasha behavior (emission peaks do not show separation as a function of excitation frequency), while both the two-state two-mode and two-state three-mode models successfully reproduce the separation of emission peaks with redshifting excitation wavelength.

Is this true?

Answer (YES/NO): NO